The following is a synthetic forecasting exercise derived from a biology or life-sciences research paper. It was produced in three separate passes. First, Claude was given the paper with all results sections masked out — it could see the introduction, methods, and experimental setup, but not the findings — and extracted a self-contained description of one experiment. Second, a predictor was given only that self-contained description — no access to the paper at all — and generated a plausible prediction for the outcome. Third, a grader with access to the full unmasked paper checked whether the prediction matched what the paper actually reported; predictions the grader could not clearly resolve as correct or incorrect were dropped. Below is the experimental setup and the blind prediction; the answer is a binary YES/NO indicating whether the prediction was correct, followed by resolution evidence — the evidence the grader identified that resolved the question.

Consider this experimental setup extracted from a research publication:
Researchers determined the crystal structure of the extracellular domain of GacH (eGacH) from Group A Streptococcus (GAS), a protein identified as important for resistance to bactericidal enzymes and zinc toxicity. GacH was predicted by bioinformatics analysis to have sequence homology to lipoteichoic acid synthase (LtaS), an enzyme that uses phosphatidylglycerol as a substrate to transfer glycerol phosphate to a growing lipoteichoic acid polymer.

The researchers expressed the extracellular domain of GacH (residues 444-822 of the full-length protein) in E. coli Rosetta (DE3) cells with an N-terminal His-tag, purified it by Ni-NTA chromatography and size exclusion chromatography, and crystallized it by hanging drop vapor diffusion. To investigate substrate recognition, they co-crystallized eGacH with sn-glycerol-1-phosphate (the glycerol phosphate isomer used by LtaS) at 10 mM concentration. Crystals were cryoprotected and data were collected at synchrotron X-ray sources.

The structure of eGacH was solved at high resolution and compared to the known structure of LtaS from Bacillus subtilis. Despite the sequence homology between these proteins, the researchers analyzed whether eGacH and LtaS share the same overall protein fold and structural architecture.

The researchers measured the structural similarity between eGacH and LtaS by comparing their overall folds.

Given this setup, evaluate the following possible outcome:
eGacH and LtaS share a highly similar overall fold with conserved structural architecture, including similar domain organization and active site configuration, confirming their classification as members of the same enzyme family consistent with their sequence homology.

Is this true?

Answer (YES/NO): NO